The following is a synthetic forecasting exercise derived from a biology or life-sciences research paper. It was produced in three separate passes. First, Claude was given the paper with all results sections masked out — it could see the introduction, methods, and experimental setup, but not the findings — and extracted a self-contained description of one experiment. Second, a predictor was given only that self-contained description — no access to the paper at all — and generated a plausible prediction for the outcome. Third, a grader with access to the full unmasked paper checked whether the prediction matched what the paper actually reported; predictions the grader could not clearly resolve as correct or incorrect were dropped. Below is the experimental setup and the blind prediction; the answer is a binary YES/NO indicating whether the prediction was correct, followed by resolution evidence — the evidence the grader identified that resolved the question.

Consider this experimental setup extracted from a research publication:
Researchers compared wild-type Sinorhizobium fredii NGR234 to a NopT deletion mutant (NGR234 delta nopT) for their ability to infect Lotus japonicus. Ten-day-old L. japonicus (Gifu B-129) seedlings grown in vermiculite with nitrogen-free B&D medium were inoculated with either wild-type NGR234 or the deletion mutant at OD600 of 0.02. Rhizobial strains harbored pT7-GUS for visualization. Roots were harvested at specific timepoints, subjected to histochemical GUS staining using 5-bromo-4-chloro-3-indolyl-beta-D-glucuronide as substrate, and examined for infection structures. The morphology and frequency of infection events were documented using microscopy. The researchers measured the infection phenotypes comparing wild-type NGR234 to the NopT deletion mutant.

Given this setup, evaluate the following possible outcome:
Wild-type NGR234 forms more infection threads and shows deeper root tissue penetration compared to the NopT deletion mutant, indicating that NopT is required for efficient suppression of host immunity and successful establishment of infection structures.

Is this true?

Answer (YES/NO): NO